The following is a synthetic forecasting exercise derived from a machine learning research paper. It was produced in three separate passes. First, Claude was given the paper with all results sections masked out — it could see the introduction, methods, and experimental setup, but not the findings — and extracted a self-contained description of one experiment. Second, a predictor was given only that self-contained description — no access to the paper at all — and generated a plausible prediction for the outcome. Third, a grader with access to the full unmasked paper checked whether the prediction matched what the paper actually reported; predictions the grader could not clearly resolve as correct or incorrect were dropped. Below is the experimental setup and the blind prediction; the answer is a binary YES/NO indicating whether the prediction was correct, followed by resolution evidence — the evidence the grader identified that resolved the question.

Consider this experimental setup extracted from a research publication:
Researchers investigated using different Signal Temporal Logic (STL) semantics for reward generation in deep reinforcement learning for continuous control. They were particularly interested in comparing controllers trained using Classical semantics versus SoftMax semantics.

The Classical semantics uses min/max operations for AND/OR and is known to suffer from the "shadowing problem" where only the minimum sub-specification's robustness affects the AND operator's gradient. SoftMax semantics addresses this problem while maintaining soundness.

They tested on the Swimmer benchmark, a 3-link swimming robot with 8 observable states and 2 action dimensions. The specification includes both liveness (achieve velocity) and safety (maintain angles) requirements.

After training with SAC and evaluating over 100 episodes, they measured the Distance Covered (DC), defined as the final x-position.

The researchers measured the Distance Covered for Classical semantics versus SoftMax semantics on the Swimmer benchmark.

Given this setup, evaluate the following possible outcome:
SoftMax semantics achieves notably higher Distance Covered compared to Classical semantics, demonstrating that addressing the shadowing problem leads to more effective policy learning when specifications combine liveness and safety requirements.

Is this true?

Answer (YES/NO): NO